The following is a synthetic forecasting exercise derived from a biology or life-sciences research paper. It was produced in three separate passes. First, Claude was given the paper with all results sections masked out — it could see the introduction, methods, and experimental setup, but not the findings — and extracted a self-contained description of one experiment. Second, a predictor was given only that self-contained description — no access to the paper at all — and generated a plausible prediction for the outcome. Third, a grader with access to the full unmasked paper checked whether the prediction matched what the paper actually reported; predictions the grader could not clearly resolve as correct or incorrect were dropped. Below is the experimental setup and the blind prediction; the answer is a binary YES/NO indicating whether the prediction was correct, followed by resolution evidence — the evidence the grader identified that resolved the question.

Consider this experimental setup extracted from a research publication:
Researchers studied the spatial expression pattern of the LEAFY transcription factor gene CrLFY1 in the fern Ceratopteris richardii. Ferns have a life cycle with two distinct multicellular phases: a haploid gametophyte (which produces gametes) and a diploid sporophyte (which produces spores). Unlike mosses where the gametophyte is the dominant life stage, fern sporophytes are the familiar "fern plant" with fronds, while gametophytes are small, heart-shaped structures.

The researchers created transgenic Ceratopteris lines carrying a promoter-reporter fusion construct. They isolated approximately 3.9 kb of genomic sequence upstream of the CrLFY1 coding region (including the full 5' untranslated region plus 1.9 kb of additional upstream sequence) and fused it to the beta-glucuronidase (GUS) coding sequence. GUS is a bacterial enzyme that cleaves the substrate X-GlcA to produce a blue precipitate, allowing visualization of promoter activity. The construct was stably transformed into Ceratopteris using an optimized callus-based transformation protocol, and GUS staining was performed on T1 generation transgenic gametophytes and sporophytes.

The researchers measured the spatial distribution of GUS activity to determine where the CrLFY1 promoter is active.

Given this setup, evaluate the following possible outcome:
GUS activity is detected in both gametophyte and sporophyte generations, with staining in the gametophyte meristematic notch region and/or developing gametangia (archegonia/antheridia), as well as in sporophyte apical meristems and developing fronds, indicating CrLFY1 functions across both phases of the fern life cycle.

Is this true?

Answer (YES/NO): NO